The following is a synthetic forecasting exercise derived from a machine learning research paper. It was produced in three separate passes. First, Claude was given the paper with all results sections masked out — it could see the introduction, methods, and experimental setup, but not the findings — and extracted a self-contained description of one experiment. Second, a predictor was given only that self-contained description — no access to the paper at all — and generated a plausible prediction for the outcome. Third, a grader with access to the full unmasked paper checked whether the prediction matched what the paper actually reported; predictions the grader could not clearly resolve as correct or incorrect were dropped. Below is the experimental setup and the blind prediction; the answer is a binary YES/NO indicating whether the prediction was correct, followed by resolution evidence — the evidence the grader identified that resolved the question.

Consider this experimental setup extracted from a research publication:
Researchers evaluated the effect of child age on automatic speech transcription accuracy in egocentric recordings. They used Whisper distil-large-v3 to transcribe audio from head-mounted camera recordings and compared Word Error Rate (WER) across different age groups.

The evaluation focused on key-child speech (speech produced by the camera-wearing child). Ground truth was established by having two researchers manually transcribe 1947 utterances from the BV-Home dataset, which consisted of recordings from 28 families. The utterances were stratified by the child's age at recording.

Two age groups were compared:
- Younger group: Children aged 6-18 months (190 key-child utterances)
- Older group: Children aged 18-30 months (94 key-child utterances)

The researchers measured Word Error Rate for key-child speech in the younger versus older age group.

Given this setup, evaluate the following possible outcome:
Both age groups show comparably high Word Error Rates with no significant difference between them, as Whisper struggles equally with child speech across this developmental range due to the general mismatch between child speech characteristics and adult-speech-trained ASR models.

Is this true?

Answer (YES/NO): NO